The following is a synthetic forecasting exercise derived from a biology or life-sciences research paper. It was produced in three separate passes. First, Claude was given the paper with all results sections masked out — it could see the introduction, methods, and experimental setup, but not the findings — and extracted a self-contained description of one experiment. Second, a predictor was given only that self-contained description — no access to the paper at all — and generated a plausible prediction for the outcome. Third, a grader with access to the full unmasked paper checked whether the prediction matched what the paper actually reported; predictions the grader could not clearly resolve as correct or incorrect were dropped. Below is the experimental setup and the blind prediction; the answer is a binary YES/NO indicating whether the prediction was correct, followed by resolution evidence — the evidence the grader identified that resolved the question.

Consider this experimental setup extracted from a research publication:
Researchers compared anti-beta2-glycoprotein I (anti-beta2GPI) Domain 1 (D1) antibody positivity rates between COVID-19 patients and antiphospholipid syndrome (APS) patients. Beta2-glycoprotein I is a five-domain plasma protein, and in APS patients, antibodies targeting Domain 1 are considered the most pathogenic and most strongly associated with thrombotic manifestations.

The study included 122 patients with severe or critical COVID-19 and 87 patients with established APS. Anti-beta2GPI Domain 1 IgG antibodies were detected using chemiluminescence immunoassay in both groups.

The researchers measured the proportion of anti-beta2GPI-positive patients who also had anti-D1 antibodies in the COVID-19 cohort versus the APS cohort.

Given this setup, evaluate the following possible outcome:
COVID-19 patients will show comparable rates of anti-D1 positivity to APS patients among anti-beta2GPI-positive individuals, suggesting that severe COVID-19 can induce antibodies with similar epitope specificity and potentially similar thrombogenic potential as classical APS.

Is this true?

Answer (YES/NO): NO